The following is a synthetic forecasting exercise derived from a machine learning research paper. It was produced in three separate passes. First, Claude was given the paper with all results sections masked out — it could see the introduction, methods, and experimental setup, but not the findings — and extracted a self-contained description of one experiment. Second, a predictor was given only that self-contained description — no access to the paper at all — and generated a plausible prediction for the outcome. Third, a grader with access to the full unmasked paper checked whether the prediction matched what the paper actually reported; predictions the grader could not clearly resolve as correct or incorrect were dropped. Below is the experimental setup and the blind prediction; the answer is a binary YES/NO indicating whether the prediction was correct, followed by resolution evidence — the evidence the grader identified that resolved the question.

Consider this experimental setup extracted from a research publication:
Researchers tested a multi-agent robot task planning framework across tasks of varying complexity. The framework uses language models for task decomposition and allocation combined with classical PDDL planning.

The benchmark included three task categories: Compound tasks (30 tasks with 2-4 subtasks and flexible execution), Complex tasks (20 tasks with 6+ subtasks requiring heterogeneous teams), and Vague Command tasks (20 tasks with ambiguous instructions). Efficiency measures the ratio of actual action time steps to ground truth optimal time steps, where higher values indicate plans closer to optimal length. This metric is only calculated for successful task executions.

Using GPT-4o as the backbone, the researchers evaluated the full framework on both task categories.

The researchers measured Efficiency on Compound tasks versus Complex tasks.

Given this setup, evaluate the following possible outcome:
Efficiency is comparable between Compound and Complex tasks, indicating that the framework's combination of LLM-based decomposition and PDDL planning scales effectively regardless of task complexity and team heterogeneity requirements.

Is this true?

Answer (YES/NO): NO